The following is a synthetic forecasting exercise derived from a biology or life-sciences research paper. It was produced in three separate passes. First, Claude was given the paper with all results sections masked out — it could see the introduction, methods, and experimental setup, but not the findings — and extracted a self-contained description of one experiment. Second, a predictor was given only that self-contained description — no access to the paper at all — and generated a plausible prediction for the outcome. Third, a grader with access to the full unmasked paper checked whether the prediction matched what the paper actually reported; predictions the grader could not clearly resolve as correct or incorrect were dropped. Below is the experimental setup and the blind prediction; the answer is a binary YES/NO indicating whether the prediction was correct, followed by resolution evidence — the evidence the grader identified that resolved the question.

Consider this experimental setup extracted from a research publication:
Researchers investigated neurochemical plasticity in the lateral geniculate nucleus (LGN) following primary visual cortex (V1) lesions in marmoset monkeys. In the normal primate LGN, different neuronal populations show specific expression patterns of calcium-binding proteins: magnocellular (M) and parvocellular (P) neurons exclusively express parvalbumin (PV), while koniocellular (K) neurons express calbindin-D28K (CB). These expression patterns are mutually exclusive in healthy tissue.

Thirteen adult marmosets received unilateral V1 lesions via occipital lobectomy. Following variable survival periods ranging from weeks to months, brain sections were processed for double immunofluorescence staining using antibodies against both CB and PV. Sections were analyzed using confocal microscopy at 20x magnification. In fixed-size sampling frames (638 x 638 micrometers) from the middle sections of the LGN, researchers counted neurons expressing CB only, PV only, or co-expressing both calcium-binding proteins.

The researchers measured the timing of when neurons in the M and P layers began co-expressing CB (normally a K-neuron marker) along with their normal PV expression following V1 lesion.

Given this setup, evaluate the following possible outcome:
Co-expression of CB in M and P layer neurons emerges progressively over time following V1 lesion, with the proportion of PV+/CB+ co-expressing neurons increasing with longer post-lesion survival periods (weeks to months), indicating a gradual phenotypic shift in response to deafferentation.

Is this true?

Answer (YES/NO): YES